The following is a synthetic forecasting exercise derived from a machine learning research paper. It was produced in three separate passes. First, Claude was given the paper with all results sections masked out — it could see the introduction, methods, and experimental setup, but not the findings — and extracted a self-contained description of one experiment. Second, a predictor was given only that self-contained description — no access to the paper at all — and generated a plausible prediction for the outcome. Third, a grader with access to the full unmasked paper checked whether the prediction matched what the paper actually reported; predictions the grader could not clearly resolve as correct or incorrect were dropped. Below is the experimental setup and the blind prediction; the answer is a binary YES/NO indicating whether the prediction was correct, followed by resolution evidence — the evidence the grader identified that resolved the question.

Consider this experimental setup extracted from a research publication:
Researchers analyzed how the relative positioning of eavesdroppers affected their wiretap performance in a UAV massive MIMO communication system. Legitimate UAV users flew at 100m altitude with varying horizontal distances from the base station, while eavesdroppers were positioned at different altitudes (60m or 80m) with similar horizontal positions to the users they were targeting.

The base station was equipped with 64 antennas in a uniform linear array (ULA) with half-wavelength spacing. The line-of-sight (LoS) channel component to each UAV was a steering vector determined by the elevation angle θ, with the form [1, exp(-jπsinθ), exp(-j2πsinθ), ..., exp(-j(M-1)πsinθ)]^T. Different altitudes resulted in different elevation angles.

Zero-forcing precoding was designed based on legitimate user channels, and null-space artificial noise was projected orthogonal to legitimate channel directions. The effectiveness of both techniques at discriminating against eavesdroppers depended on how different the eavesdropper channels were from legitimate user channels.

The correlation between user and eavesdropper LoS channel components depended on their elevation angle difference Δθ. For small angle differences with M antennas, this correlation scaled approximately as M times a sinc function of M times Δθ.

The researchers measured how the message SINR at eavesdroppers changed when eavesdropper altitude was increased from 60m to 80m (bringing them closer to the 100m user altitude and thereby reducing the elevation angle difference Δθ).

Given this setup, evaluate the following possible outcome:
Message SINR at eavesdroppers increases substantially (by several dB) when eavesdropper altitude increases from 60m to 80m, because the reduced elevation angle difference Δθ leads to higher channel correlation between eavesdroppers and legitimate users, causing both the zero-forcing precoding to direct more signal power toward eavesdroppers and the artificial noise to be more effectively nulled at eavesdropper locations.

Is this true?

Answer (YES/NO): NO